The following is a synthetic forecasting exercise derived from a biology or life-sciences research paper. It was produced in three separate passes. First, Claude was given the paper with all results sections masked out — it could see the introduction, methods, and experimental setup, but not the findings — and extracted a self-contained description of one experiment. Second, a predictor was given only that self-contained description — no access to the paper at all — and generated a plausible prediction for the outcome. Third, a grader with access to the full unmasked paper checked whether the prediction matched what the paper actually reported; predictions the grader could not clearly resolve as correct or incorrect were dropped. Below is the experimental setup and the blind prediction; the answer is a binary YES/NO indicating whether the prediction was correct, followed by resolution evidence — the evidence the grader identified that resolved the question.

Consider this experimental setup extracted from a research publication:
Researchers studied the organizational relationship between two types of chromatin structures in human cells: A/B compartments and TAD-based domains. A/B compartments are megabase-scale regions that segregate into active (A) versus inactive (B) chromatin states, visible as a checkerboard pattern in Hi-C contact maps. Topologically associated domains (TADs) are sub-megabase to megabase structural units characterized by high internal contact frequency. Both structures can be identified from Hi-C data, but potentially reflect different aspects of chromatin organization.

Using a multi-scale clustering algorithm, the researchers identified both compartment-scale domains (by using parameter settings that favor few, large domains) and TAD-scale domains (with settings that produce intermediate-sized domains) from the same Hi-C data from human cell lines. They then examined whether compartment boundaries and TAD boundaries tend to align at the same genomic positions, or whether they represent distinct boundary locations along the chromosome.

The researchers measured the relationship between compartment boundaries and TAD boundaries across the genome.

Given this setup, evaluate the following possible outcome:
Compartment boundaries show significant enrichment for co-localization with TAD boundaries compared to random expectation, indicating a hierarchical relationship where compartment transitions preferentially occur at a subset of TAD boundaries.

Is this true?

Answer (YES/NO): NO